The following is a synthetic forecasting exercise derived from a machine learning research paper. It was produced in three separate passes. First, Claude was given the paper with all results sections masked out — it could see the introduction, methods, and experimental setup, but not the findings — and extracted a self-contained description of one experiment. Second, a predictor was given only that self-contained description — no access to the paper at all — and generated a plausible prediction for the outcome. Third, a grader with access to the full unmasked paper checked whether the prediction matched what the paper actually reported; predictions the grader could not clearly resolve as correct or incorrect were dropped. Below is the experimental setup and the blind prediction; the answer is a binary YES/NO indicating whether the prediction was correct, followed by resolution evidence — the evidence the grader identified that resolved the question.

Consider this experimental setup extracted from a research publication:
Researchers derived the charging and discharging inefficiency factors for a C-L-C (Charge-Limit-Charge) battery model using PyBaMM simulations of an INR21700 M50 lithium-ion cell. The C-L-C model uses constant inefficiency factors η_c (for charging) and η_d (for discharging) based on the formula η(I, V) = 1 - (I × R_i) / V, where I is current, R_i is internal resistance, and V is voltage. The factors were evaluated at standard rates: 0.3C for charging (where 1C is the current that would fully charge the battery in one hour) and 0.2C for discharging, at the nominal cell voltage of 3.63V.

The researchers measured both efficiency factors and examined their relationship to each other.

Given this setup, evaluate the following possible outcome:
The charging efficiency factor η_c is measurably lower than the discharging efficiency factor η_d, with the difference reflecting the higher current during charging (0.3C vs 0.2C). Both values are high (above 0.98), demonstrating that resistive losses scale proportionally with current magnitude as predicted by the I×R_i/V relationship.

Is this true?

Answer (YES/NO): NO